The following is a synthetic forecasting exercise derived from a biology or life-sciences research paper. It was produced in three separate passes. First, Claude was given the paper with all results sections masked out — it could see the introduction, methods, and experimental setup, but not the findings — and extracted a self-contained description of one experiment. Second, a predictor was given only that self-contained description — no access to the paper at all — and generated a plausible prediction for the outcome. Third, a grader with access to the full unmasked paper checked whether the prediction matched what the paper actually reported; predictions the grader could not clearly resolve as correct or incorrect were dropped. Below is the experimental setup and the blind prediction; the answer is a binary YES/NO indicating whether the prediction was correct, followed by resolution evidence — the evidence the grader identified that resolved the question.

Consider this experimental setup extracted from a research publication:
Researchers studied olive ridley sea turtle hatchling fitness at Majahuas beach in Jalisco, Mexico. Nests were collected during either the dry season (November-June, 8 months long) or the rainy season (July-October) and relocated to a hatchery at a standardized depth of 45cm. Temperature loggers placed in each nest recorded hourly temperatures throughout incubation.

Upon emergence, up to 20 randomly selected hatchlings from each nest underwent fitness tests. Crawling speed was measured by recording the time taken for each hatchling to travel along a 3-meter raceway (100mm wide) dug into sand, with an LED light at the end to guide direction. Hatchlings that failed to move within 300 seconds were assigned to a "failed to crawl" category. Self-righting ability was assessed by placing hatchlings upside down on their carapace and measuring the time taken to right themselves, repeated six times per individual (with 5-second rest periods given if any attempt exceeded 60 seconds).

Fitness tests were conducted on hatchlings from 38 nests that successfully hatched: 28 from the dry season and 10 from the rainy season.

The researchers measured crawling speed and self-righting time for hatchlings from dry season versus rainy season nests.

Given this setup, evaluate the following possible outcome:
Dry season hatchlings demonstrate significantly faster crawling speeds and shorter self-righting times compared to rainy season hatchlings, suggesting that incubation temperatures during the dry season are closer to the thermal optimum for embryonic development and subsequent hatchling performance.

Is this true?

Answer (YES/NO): NO